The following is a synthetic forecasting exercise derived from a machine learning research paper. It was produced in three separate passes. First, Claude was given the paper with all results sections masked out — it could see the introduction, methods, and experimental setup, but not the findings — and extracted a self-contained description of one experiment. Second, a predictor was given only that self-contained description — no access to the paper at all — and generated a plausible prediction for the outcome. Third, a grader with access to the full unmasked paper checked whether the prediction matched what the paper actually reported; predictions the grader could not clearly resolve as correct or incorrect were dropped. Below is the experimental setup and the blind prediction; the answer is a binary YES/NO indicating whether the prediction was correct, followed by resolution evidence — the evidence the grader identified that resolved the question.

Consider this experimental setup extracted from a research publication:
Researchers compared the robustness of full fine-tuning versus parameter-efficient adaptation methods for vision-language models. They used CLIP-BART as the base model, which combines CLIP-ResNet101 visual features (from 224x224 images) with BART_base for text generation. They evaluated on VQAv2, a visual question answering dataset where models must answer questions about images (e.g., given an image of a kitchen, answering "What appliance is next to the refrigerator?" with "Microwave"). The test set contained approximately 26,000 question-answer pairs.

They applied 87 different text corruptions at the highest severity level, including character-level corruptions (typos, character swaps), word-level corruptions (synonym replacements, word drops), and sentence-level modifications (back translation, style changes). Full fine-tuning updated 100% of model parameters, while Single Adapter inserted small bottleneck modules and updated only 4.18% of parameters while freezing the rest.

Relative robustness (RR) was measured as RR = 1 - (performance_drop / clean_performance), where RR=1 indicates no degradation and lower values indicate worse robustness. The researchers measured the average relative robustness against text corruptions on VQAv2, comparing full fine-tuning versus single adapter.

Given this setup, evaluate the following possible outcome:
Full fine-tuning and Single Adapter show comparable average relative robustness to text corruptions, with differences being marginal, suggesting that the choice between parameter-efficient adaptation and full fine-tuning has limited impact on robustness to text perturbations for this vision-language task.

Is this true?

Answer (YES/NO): NO